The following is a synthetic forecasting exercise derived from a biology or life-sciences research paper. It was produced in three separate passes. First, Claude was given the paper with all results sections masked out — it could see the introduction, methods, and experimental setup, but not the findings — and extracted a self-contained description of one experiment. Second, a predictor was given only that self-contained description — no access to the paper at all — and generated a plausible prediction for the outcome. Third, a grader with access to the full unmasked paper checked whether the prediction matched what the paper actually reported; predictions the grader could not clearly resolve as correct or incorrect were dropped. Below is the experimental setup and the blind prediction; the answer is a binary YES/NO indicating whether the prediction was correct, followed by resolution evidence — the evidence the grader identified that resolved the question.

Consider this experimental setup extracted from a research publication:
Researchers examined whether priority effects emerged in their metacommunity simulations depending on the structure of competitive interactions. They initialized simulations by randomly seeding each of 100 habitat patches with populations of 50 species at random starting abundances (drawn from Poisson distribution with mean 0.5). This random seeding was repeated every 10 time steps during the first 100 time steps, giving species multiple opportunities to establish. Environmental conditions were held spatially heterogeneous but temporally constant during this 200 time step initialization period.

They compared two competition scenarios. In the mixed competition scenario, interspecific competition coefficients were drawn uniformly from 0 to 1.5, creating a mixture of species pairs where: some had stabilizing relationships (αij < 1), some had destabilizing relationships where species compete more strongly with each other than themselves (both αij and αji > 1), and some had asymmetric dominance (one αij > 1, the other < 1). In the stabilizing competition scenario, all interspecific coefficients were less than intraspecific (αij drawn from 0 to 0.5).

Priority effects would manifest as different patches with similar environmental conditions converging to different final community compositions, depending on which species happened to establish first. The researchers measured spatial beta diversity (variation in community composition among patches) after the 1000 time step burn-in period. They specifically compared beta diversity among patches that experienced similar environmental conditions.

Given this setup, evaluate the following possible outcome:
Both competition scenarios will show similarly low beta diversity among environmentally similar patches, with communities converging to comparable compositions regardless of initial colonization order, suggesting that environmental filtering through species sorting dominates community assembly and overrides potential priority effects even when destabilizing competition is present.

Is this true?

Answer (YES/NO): NO